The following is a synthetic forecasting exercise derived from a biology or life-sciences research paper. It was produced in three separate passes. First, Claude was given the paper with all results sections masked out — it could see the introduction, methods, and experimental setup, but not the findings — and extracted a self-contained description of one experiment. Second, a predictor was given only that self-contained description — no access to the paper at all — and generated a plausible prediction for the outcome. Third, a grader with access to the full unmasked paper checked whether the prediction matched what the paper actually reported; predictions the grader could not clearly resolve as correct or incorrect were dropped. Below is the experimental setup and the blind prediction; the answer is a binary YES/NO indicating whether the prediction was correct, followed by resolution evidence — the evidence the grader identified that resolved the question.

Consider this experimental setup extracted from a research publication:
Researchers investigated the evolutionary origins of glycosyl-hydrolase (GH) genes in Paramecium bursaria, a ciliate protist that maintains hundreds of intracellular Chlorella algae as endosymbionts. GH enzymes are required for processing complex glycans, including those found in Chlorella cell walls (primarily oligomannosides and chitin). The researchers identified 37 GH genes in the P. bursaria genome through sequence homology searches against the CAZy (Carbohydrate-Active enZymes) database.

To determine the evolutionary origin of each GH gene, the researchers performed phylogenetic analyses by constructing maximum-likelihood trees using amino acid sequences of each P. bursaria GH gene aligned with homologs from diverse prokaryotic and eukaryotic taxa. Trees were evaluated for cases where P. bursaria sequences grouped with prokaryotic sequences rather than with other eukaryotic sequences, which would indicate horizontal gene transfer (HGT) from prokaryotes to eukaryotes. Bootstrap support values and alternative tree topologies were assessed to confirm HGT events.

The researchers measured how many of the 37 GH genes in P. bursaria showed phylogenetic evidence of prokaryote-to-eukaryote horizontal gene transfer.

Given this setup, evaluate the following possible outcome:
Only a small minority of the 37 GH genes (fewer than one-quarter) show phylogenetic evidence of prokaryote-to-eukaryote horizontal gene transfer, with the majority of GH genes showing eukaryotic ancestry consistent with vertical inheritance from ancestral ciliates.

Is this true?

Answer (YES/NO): YES